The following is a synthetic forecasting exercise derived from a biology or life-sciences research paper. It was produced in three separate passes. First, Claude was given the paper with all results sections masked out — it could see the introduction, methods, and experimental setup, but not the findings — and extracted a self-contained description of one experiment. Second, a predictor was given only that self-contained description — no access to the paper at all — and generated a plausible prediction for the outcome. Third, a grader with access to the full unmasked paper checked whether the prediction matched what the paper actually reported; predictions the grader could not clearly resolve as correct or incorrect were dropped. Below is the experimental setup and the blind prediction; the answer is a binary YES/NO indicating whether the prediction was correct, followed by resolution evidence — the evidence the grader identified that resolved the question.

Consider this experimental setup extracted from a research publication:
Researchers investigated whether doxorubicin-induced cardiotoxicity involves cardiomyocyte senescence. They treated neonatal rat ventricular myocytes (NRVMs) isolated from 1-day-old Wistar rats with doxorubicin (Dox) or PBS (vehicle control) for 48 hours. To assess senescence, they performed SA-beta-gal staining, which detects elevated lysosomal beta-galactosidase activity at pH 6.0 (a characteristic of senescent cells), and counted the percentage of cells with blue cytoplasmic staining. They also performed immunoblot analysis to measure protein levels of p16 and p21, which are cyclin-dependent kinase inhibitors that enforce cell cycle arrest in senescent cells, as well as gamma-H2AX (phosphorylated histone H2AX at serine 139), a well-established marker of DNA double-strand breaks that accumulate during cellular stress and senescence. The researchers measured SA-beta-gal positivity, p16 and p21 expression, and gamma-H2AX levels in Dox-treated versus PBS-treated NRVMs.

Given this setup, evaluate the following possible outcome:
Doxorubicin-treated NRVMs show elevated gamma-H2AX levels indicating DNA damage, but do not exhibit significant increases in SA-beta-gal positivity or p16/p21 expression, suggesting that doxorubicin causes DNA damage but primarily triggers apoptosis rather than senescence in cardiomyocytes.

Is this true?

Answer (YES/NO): NO